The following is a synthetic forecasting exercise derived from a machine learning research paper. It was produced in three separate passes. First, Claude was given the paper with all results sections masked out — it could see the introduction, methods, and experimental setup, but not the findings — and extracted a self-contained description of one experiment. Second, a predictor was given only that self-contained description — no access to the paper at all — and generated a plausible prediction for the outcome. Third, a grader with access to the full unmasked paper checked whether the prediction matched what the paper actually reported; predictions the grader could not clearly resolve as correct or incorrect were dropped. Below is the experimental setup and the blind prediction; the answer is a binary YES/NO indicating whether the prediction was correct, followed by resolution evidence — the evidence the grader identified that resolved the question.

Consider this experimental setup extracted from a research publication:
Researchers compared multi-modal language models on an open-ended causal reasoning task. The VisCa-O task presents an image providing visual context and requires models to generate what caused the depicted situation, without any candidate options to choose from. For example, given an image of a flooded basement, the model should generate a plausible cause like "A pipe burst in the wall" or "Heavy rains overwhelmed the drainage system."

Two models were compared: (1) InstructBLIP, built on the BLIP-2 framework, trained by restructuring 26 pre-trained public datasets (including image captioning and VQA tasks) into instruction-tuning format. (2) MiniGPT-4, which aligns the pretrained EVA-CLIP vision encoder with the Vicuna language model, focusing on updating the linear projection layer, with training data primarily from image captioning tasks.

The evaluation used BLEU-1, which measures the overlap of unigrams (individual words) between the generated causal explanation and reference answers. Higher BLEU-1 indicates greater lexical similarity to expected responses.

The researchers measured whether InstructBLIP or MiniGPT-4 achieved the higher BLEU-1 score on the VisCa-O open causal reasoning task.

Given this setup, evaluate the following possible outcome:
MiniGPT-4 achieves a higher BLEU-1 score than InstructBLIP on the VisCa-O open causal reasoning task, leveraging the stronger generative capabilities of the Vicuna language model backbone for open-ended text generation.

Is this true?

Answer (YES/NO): YES